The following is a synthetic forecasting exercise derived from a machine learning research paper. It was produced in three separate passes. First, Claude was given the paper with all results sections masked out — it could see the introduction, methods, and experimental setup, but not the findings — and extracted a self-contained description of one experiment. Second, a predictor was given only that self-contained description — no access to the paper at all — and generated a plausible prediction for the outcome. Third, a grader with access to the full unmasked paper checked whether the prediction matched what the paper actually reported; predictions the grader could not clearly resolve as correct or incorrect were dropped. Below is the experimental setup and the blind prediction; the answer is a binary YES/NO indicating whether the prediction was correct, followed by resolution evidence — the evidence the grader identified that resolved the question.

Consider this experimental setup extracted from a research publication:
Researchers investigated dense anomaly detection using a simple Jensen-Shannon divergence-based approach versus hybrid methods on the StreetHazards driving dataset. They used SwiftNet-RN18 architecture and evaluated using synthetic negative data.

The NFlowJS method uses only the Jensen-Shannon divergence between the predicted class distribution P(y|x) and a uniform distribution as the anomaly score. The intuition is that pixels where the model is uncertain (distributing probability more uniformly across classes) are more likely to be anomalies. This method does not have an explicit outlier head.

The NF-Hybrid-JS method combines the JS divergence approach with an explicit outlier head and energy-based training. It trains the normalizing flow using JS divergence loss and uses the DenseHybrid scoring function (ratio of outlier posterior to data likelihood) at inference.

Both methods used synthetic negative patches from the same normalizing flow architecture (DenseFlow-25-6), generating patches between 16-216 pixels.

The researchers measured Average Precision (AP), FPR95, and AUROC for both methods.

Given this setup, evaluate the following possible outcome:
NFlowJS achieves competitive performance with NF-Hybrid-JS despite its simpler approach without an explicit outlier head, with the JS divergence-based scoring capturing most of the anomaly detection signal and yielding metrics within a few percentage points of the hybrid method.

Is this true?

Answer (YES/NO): NO